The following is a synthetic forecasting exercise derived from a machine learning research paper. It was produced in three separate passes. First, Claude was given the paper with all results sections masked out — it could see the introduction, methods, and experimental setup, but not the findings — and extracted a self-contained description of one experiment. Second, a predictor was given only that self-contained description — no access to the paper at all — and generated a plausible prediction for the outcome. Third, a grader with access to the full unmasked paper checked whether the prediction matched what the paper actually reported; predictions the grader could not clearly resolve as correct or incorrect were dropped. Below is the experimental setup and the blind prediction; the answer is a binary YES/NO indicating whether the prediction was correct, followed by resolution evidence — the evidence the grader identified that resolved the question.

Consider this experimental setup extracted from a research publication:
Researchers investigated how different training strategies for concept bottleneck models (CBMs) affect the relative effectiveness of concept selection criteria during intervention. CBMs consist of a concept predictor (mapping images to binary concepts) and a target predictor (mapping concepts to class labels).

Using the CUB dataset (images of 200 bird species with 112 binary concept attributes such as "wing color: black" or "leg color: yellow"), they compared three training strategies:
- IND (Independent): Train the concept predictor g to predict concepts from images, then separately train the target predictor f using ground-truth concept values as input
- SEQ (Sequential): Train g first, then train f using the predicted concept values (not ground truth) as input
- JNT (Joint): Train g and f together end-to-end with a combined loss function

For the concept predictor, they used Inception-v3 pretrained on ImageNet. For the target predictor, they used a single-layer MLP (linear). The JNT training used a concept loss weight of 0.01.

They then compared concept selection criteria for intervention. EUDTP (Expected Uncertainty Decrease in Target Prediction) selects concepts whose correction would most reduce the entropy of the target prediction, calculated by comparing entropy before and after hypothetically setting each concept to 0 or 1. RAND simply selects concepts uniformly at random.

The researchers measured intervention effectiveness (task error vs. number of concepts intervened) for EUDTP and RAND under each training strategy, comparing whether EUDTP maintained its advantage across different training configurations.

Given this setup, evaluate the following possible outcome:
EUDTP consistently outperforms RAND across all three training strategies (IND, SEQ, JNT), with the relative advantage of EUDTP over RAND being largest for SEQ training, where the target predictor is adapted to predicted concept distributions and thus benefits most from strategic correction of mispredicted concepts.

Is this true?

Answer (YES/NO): NO